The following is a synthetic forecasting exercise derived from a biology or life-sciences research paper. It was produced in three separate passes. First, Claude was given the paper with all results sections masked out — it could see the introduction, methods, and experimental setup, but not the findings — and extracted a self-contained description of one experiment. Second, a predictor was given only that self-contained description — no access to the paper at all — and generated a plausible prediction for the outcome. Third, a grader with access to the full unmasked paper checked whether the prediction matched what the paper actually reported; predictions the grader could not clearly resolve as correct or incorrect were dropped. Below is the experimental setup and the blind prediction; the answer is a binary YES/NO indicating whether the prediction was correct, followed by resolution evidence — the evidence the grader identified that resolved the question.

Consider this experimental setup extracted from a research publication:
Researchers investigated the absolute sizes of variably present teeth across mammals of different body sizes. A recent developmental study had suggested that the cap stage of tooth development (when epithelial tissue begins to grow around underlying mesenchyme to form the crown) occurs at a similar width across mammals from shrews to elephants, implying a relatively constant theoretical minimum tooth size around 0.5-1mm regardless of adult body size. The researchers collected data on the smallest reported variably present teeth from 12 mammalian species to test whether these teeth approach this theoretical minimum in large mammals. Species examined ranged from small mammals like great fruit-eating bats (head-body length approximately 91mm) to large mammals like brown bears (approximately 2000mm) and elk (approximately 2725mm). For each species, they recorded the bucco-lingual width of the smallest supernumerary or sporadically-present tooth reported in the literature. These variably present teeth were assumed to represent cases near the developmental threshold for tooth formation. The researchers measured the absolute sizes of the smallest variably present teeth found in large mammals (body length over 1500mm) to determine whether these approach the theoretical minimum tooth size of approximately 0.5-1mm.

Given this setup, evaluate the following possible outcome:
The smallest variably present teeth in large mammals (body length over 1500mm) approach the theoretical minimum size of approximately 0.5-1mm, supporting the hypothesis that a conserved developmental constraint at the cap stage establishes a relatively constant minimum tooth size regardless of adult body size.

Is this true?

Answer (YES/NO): NO